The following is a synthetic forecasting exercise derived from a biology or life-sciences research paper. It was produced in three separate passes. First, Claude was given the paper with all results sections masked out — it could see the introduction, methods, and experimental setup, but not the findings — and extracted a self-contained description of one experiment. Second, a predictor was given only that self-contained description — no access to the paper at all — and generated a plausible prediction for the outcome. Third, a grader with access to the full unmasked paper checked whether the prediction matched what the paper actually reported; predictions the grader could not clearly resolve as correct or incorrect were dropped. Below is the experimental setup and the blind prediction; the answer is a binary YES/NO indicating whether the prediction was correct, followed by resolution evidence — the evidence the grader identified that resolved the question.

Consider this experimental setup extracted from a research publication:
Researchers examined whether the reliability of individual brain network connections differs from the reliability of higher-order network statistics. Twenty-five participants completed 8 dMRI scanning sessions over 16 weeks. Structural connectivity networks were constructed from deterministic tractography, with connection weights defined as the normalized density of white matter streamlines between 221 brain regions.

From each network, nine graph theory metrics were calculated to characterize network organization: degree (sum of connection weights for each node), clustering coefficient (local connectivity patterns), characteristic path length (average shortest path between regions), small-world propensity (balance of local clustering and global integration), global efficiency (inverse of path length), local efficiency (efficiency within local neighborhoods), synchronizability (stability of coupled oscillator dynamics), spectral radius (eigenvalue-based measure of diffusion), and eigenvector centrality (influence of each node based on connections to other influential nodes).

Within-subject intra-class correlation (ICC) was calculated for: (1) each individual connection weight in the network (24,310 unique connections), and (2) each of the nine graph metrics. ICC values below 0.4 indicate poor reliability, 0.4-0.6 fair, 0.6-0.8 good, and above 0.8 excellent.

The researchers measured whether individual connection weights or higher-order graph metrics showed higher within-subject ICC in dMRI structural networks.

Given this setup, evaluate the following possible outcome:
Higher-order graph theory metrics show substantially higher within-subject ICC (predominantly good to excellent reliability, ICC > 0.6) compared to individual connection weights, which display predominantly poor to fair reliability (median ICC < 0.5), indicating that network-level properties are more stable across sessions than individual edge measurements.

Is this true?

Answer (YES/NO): YES